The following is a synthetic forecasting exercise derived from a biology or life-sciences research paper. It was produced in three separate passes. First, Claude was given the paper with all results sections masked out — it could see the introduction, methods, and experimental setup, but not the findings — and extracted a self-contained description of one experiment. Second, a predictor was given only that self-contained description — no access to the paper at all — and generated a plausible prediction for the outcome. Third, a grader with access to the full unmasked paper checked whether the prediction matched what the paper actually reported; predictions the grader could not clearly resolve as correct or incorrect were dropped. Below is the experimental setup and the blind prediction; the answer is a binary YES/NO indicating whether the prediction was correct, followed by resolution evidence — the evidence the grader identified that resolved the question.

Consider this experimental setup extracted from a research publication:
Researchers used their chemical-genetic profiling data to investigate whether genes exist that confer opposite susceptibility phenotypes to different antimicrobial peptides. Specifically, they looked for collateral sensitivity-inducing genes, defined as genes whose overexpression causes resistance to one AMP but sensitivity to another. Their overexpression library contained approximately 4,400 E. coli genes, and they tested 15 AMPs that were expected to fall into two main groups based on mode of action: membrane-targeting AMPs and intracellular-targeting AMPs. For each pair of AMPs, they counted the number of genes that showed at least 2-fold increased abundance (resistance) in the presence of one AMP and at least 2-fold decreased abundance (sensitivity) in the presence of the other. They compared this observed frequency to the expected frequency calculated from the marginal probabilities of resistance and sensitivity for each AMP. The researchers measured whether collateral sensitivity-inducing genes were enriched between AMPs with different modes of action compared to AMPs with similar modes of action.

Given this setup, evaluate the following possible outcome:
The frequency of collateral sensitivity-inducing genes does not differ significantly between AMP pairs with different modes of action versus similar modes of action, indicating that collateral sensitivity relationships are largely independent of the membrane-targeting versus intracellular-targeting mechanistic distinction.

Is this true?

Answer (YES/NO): NO